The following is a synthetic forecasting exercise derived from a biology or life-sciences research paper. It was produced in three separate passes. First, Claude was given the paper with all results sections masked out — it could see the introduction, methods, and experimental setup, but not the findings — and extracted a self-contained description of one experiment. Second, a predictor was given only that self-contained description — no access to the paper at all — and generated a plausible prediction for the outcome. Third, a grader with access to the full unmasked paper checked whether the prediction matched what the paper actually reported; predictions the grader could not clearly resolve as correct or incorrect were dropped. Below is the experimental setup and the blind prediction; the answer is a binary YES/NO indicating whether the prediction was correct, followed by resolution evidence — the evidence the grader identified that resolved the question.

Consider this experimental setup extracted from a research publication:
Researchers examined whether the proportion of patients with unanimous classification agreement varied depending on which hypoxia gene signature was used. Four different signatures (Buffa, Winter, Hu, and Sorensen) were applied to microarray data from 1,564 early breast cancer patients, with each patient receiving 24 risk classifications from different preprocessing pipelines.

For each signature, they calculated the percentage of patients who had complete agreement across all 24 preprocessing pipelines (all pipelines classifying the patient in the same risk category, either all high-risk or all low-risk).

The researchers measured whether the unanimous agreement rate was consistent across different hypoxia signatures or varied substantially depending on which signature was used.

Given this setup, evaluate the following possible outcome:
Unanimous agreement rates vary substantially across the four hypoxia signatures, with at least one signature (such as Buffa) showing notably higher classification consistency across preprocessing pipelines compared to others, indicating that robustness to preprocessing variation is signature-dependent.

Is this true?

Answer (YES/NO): YES